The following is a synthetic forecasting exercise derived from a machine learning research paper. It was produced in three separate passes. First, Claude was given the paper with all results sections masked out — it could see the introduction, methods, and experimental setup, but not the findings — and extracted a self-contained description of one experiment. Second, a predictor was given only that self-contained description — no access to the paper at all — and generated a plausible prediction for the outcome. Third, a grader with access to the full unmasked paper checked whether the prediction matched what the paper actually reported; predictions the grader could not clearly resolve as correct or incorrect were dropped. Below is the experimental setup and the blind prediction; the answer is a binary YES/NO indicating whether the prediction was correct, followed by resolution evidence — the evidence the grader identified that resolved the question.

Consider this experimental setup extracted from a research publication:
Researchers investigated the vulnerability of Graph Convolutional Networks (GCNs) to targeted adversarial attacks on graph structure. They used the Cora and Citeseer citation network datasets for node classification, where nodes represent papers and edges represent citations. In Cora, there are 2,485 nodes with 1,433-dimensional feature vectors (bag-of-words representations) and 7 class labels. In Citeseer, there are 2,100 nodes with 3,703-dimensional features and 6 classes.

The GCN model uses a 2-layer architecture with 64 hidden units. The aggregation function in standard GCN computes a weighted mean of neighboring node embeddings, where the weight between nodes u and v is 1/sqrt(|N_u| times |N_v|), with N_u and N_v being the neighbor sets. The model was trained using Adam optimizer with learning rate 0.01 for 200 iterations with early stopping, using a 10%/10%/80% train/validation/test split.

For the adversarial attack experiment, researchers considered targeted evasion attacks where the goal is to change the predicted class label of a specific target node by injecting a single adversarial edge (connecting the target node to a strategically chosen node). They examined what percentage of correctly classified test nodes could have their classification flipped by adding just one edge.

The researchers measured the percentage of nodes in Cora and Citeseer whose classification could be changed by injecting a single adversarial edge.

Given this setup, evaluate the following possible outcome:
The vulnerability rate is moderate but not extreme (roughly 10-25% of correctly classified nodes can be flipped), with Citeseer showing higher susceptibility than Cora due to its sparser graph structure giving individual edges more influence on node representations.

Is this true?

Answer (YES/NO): NO